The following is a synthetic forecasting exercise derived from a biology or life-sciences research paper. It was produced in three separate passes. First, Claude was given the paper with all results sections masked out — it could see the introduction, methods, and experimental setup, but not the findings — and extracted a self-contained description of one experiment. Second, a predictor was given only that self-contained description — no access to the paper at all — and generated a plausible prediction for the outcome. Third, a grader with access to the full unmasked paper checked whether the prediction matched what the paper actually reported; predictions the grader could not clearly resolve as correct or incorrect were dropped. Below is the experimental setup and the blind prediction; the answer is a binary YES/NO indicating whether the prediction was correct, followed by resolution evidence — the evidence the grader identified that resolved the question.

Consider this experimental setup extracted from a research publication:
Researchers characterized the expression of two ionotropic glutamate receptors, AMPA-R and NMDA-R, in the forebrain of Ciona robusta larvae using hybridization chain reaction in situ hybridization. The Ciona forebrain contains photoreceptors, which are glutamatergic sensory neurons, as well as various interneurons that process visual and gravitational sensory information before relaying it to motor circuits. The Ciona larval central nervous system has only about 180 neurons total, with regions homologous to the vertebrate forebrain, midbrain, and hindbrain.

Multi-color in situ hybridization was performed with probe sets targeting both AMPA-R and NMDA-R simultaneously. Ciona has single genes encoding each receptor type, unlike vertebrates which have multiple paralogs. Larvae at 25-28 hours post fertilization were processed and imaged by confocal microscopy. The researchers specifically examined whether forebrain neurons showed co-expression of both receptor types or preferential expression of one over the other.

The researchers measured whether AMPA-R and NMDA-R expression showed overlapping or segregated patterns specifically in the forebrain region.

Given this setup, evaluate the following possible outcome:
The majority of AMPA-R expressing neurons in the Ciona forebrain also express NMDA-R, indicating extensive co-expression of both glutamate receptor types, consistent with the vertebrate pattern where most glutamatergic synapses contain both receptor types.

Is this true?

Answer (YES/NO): NO